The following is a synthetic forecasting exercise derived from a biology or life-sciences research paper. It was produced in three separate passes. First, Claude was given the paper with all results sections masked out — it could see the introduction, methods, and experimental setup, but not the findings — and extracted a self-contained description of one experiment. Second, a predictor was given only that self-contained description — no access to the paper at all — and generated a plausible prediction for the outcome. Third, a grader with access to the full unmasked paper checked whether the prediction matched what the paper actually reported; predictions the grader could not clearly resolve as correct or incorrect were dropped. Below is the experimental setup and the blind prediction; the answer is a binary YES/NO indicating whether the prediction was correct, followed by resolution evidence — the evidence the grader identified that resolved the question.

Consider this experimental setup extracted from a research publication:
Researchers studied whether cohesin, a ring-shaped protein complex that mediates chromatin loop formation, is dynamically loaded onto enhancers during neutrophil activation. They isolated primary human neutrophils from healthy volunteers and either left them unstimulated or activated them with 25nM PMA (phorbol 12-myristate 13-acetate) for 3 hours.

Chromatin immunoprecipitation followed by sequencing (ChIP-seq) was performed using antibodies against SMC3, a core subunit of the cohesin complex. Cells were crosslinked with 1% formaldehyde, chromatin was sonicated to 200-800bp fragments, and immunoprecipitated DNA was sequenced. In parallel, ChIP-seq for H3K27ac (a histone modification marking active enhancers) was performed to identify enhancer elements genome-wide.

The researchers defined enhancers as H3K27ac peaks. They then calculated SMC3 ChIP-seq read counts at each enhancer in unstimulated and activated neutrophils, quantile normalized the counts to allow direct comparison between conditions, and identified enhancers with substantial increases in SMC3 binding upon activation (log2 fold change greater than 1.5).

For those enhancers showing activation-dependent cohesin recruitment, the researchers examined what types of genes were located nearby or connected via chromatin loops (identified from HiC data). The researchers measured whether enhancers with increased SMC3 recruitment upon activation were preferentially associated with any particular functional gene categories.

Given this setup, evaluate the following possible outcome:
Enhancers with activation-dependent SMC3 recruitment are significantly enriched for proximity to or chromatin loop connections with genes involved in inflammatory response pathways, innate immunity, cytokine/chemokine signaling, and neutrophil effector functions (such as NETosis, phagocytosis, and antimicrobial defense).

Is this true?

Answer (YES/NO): YES